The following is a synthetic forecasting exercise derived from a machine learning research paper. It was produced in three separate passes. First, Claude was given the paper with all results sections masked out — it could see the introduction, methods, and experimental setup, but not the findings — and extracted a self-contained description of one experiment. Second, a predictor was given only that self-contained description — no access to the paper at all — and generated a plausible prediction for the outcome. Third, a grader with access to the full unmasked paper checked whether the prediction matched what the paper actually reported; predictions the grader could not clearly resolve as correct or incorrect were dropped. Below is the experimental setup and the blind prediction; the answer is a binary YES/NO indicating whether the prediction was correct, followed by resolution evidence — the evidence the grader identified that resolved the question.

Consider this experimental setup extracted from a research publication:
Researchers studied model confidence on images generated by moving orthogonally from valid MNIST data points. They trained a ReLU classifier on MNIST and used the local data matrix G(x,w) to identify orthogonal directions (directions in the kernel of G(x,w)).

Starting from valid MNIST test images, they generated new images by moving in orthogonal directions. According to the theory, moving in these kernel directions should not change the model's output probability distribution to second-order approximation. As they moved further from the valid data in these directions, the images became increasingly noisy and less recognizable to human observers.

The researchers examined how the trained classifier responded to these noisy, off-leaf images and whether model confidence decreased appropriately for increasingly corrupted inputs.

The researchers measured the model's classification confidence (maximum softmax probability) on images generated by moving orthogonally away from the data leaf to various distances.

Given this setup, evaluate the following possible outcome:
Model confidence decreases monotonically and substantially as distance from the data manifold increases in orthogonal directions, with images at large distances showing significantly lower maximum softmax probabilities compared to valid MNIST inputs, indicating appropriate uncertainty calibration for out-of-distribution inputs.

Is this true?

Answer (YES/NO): NO